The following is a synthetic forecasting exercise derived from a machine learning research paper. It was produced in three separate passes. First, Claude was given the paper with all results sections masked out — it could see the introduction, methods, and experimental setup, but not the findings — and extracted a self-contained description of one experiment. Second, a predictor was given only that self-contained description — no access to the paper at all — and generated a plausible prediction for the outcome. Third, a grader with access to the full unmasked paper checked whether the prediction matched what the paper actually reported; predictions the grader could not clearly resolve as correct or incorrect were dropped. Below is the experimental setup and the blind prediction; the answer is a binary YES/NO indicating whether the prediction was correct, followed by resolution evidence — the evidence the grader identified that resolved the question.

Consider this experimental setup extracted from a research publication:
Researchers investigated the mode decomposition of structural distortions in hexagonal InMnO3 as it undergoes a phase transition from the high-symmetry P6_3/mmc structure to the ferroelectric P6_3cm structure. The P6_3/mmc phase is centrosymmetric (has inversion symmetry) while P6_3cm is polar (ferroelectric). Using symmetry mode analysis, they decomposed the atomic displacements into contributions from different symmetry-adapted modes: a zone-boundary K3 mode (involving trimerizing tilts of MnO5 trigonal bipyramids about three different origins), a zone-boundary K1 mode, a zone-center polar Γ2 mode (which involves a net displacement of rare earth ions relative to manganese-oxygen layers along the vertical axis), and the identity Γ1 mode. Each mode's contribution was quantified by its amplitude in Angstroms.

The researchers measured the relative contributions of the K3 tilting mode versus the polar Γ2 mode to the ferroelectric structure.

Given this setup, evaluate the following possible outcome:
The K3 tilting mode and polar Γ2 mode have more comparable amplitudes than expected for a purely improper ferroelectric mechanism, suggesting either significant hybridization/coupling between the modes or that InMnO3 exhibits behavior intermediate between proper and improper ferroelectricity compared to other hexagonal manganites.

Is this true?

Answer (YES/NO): NO